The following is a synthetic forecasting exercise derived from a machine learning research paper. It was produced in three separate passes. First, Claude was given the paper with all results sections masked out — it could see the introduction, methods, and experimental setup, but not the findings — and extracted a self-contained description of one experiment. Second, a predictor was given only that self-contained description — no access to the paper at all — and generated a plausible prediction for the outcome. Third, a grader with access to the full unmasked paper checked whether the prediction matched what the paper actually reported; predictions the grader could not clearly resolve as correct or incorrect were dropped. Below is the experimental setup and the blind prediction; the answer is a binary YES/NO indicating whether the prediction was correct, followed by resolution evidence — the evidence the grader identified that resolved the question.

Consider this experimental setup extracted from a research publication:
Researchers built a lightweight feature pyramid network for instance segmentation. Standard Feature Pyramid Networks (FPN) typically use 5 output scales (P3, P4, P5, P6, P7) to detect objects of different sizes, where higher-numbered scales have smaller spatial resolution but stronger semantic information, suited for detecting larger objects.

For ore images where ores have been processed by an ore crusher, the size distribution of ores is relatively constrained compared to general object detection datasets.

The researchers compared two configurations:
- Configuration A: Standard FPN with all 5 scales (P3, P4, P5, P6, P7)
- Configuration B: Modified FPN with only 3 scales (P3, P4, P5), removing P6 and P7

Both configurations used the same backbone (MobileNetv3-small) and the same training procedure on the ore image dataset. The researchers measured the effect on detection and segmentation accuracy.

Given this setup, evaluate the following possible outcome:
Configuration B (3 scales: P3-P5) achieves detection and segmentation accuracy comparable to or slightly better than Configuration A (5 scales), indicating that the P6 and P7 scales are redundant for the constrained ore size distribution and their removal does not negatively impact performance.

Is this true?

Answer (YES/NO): YES